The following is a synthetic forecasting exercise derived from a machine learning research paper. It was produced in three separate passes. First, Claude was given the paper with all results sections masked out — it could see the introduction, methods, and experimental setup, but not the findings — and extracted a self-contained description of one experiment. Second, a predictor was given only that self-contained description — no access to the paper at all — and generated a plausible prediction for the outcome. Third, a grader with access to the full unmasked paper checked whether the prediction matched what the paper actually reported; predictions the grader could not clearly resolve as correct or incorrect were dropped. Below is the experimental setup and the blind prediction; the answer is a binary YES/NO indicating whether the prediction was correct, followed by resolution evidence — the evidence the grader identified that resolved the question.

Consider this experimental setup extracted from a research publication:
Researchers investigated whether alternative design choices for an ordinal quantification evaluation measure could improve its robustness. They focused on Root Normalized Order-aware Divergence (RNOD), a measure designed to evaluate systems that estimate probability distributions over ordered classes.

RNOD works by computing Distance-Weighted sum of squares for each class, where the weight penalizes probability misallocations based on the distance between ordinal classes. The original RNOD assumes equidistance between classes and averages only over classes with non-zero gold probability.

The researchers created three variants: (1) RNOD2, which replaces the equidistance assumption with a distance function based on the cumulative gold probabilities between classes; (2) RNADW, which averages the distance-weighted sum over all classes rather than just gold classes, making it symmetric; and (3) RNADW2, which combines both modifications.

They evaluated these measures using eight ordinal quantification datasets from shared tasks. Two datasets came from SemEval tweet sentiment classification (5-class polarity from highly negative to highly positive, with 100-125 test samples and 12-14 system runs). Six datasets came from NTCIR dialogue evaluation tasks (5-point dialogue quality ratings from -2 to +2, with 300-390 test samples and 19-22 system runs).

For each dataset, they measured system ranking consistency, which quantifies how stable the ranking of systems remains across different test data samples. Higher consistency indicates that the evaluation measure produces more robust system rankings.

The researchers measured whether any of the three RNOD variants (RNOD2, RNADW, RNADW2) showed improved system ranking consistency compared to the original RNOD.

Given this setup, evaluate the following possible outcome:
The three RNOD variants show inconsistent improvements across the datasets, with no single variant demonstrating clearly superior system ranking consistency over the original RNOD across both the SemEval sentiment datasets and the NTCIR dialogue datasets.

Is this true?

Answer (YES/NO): YES